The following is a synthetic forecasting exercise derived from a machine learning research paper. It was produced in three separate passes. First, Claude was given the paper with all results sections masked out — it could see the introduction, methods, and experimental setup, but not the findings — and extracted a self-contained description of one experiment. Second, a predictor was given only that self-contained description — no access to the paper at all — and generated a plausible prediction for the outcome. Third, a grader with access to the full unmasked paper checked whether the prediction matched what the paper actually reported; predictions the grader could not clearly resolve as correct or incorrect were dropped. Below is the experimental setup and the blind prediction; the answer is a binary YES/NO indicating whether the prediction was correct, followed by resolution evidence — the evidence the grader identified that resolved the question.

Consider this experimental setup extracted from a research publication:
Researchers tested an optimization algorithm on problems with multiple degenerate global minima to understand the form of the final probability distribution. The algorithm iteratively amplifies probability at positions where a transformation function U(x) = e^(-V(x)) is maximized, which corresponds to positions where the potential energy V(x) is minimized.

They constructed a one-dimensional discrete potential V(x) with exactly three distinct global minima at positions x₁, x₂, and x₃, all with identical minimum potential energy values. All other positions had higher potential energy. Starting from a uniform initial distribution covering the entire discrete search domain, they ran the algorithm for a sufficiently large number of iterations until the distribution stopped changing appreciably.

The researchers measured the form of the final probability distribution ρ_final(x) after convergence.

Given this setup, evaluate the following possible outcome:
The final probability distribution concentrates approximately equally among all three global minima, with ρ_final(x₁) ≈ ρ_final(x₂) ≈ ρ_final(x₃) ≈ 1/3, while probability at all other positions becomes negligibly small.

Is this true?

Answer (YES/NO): YES